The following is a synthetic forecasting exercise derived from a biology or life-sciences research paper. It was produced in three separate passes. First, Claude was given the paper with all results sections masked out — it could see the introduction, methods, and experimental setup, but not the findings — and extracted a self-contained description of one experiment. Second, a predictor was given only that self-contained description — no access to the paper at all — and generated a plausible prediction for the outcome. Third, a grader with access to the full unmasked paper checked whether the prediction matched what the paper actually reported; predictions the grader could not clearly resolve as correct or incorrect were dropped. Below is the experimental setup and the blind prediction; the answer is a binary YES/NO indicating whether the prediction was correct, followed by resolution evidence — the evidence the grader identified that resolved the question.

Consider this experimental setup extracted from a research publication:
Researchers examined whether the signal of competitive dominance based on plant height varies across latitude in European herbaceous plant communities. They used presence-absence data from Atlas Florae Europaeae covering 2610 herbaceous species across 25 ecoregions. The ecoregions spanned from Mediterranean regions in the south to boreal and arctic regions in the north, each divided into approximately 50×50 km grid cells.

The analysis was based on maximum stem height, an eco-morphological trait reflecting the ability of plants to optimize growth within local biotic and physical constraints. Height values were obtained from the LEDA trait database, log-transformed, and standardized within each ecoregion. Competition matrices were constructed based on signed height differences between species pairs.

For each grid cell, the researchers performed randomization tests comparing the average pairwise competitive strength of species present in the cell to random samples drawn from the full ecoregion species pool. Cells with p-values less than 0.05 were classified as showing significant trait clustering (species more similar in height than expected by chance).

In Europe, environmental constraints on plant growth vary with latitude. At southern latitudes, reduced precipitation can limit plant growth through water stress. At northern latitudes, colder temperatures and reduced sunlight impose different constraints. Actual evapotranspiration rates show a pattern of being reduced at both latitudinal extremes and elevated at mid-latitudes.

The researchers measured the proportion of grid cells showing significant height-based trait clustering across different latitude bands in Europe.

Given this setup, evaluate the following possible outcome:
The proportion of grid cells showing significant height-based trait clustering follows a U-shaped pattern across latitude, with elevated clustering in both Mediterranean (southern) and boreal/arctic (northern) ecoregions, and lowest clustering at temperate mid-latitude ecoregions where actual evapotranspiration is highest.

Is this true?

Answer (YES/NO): NO